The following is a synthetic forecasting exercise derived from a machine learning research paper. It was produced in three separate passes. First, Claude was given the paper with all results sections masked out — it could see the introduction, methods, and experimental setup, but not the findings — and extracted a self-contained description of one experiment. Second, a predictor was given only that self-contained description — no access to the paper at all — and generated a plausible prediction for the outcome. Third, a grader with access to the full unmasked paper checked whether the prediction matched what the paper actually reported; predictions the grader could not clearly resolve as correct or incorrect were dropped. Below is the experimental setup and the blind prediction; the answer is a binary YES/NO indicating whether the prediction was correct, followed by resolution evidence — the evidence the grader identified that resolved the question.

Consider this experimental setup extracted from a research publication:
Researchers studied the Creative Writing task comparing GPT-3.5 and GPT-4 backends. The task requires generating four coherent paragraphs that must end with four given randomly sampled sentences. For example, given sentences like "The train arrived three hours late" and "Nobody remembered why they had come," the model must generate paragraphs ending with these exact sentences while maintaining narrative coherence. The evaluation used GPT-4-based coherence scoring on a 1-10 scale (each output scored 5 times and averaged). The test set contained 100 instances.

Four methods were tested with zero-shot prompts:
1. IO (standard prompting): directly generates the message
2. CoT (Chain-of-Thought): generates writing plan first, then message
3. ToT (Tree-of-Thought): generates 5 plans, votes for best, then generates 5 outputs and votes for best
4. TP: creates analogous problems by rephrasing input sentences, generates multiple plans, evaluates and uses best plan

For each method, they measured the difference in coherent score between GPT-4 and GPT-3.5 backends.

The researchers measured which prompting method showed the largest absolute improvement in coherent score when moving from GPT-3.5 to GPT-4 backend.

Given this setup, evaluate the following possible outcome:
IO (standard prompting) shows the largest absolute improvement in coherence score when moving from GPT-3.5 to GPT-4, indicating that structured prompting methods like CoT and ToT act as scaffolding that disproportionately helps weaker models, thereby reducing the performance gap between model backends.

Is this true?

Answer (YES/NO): NO